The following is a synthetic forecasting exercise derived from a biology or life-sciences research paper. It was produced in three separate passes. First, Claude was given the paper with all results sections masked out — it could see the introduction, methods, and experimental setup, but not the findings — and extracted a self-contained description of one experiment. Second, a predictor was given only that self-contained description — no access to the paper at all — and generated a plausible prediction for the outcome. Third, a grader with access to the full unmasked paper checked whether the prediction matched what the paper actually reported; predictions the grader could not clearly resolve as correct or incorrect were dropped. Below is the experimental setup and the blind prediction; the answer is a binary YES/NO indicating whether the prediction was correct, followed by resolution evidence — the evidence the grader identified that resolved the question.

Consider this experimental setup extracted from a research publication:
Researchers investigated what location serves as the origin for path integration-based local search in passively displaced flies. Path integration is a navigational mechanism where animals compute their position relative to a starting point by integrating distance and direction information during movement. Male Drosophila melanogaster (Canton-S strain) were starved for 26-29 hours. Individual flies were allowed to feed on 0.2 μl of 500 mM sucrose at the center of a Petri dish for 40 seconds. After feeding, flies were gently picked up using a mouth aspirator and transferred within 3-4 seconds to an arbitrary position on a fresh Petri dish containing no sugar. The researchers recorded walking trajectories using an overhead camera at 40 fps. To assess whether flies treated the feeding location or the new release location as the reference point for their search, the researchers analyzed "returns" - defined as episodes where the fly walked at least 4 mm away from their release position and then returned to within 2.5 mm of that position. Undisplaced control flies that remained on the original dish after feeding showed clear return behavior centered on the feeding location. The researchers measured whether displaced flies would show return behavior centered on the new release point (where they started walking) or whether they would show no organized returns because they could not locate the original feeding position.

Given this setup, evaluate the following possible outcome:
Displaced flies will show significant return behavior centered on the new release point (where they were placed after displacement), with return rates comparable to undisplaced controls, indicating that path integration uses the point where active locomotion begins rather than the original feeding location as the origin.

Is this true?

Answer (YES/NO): YES